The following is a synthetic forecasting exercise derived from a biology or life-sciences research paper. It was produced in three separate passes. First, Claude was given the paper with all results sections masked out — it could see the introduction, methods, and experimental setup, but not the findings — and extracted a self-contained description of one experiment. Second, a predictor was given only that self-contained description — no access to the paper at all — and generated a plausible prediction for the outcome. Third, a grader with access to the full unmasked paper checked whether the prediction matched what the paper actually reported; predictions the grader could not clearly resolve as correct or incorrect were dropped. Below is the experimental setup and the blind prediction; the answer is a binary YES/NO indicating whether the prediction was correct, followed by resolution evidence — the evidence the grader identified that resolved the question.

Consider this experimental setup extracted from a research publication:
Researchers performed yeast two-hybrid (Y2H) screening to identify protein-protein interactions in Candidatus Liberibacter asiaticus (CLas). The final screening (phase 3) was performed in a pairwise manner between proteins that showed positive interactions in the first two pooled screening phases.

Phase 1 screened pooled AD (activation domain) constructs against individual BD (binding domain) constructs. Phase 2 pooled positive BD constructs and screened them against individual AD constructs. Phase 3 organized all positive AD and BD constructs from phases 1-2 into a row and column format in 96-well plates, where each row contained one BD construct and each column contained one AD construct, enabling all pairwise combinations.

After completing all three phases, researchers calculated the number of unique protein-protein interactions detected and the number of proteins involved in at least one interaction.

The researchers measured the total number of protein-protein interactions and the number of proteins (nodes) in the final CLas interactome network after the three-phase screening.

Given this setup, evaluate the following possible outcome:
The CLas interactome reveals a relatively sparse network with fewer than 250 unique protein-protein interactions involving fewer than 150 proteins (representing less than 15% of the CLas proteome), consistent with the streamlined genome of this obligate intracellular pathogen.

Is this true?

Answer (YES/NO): NO